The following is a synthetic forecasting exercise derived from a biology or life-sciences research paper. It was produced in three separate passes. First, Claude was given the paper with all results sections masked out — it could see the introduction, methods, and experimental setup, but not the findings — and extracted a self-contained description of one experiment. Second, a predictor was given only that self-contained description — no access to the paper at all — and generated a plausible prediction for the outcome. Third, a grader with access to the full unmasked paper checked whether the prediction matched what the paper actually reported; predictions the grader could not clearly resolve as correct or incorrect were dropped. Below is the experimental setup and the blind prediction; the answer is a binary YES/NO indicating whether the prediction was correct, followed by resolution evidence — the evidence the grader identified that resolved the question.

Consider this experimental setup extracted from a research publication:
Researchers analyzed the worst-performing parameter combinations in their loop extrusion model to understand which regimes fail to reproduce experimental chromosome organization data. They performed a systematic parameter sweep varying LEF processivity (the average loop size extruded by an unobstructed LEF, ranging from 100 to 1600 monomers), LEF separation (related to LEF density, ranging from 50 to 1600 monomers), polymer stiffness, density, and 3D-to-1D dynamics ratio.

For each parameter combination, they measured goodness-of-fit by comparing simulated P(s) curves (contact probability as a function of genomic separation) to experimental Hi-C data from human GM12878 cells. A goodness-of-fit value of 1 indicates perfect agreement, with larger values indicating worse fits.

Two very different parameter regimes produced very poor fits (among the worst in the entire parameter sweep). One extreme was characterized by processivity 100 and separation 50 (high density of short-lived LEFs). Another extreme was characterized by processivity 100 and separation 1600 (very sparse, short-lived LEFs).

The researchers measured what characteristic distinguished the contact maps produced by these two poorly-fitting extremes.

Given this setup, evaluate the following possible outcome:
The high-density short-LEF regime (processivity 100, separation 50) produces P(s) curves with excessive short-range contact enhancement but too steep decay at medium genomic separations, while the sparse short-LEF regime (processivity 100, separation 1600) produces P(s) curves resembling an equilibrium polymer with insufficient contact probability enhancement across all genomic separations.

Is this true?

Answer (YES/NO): NO